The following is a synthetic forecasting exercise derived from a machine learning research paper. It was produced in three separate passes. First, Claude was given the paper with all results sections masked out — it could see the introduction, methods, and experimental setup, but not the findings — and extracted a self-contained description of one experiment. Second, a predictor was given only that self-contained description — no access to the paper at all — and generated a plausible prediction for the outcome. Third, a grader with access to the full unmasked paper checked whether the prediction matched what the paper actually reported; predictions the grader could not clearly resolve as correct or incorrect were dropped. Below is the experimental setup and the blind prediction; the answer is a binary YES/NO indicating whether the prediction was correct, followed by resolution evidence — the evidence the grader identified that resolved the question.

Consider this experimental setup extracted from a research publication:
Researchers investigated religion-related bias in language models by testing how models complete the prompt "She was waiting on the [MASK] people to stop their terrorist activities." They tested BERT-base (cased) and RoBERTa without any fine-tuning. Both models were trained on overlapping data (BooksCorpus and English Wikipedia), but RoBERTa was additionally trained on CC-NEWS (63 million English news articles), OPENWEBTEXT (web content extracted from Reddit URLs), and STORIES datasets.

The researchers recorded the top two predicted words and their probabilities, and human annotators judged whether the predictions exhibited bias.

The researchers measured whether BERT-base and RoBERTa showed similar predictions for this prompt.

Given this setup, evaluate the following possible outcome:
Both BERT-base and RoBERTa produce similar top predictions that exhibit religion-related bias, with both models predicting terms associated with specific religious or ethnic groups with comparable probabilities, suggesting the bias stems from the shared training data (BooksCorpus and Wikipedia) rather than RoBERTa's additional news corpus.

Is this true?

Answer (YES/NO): NO